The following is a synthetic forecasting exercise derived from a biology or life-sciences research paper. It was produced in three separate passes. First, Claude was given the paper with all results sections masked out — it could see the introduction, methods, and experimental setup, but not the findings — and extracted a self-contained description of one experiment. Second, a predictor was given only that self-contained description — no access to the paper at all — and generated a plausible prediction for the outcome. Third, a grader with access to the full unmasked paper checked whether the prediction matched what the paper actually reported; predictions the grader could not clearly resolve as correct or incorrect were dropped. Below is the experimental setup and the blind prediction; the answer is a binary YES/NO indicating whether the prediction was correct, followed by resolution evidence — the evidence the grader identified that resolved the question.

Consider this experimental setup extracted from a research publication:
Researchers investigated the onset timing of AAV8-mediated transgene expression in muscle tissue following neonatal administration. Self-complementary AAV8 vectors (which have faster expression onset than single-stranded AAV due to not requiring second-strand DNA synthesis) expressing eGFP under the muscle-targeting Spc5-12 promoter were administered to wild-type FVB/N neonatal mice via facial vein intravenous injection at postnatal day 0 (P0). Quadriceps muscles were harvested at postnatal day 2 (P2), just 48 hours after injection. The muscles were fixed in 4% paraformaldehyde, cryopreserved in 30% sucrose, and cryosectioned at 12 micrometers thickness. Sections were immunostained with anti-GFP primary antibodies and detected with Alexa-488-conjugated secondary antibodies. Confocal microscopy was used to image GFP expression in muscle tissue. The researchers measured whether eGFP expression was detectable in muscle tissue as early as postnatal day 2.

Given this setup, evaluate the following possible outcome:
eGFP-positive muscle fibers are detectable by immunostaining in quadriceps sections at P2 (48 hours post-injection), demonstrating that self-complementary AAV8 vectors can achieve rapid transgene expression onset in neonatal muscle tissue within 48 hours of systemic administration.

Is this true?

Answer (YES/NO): YES